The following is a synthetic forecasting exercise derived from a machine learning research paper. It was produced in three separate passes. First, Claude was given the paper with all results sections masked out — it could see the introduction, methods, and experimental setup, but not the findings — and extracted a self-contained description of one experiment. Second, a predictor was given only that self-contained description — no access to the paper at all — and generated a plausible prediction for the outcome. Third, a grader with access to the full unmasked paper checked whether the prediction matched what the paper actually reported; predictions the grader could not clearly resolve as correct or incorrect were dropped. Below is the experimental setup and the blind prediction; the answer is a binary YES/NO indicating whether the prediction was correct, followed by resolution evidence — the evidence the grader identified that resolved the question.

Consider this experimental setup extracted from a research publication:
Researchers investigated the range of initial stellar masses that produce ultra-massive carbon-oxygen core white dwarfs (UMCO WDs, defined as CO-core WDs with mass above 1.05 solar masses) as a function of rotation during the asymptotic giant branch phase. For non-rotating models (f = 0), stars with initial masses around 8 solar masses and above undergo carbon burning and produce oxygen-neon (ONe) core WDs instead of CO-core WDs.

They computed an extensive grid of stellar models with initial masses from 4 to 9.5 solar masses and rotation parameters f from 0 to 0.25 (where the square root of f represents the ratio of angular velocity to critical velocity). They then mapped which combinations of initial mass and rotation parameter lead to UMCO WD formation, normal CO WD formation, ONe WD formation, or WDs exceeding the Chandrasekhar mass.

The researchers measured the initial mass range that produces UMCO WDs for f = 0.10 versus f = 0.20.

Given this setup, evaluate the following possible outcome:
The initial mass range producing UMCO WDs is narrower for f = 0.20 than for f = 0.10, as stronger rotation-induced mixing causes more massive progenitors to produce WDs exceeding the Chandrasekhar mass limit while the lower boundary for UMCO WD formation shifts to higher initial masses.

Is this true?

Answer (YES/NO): NO